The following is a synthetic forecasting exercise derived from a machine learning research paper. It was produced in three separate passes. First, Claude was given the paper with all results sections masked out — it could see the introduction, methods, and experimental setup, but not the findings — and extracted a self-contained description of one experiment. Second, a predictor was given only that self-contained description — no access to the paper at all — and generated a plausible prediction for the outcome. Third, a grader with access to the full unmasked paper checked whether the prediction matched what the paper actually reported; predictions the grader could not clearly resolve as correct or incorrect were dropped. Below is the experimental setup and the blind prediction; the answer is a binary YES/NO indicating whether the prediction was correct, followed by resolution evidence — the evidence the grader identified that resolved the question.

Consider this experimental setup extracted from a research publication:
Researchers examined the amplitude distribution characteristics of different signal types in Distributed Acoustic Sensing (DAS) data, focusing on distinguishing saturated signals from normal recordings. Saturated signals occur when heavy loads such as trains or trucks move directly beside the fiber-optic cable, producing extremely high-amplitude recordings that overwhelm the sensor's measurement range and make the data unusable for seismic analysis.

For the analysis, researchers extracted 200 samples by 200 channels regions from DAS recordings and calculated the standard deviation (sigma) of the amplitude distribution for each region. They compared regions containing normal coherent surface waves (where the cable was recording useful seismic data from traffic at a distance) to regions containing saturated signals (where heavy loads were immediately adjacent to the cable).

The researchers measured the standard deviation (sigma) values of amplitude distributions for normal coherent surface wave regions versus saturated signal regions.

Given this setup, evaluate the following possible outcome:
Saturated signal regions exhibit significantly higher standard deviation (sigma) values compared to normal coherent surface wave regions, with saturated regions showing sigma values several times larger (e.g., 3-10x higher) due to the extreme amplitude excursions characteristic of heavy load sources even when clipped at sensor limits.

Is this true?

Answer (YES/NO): YES